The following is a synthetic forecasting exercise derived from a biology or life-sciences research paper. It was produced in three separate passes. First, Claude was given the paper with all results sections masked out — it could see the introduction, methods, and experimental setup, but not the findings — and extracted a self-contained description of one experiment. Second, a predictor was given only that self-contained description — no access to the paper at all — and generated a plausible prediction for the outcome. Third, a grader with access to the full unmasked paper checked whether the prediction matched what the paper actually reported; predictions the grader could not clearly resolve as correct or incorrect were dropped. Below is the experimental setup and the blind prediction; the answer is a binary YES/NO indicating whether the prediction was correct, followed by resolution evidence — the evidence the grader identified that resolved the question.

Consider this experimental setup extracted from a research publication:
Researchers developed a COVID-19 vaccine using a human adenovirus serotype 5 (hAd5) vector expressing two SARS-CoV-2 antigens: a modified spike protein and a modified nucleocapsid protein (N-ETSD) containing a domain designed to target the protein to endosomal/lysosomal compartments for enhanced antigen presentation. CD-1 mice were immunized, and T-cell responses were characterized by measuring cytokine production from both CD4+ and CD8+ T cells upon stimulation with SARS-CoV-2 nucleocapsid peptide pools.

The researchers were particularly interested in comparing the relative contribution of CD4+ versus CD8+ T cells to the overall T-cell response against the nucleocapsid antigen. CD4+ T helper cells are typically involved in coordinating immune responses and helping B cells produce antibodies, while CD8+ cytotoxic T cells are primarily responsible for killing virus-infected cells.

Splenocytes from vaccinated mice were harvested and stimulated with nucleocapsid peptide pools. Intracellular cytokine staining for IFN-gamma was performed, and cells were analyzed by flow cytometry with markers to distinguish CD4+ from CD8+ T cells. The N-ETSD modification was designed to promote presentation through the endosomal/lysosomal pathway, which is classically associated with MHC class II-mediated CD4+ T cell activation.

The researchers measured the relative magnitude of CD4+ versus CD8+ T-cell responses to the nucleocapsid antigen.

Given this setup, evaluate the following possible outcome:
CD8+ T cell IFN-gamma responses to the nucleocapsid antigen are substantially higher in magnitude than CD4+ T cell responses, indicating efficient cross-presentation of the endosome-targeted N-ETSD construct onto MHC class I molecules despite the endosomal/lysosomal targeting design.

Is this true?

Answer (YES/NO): NO